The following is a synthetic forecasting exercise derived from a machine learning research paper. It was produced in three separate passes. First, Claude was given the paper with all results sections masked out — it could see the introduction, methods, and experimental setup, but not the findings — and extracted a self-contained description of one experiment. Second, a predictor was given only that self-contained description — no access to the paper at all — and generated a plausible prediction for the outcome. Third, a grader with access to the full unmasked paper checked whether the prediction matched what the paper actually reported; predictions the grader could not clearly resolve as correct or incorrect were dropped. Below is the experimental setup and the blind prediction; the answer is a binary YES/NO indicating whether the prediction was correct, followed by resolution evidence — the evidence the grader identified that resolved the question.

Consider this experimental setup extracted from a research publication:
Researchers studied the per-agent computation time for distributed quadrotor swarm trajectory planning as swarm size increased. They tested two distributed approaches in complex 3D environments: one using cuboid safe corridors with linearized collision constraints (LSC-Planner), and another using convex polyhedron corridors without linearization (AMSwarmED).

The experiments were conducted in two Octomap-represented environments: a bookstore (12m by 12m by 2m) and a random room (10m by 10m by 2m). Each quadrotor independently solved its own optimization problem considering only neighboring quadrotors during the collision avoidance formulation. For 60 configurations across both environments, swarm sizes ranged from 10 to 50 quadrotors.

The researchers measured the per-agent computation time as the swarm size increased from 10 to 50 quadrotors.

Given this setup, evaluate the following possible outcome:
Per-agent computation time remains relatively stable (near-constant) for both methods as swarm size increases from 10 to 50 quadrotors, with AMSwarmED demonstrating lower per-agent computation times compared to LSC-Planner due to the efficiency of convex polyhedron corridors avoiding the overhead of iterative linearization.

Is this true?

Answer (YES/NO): YES